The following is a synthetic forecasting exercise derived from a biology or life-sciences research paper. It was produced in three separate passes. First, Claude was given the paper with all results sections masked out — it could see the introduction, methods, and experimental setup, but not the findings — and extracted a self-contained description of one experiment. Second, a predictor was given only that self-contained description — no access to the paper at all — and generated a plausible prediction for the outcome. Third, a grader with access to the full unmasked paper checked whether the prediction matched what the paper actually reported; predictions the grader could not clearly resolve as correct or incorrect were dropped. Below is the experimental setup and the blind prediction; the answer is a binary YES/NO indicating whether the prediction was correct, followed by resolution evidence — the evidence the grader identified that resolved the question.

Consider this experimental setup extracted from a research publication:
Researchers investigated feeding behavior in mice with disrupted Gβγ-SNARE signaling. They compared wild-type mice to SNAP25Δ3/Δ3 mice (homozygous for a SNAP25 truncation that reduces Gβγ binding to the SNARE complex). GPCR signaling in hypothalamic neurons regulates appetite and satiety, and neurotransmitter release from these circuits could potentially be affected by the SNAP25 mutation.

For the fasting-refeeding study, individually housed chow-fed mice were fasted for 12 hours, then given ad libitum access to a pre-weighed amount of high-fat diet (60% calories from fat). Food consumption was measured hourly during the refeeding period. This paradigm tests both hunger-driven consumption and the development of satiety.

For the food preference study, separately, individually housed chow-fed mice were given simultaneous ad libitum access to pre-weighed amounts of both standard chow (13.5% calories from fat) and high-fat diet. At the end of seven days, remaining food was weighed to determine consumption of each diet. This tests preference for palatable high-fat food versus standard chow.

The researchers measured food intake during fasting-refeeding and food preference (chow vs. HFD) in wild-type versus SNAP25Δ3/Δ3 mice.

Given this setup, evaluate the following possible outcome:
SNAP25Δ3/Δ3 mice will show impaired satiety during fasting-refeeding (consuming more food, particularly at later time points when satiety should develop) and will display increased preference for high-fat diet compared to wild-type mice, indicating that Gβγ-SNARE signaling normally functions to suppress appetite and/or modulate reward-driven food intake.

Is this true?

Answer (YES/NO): NO